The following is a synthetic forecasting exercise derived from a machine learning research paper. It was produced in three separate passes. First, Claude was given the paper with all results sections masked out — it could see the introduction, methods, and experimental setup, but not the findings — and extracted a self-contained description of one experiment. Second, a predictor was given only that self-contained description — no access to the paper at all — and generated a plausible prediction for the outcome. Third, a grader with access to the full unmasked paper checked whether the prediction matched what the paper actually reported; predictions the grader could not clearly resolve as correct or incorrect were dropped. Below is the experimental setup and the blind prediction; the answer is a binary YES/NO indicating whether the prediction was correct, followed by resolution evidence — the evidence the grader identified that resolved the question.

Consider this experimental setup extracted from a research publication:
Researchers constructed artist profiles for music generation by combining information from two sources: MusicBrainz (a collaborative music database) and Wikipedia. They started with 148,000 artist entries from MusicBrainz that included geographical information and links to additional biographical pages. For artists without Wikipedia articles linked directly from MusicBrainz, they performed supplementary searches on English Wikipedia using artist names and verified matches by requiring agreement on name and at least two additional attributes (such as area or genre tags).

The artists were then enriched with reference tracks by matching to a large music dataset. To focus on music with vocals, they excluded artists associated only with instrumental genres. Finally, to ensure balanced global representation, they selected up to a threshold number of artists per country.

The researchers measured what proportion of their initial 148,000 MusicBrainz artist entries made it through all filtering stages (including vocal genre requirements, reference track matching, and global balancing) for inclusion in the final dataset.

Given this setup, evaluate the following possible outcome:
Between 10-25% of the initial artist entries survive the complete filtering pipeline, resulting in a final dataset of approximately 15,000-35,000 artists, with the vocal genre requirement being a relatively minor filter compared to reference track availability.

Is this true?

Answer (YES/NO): NO